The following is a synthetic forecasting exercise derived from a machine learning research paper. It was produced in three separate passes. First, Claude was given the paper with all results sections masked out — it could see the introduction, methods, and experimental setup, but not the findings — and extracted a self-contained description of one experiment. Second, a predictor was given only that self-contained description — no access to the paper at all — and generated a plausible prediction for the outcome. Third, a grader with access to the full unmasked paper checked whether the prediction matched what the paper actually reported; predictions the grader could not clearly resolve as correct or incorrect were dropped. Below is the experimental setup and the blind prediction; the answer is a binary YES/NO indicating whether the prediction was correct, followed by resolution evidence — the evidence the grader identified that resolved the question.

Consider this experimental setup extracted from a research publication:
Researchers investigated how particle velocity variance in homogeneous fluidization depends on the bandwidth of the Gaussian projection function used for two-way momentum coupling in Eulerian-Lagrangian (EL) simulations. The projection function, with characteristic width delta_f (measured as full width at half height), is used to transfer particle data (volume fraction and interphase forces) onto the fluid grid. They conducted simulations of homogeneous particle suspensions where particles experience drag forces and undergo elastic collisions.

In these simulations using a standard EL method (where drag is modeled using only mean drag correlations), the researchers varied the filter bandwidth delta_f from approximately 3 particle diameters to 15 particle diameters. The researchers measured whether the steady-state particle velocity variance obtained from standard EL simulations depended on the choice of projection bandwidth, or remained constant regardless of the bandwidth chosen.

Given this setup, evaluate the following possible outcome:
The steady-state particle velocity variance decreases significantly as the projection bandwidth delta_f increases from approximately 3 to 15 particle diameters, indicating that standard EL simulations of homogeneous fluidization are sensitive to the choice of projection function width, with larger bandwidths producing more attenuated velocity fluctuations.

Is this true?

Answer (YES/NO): YES